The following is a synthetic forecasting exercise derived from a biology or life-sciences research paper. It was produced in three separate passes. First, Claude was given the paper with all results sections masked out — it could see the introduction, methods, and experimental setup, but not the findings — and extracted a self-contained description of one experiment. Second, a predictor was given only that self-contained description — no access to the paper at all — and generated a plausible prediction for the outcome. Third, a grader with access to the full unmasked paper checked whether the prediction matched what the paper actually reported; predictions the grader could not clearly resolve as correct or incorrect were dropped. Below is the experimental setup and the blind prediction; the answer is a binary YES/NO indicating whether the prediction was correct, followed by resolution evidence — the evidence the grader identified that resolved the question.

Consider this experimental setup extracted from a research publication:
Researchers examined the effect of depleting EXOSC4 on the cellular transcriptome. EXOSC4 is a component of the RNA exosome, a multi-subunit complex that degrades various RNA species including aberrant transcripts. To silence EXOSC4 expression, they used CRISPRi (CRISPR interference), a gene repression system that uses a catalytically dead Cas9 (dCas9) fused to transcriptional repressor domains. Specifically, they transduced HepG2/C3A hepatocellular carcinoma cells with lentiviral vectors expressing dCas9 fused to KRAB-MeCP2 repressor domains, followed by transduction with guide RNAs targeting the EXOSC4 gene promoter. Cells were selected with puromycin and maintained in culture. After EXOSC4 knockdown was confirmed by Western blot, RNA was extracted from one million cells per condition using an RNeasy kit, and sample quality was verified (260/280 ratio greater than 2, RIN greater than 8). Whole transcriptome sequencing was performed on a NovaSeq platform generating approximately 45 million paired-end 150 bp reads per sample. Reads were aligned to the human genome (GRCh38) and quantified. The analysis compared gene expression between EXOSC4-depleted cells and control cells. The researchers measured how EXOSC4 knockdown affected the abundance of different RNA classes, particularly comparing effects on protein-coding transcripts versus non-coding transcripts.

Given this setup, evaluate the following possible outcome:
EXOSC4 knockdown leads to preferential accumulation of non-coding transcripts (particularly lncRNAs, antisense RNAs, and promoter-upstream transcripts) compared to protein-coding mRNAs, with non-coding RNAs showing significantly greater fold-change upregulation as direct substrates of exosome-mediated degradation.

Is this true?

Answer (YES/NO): YES